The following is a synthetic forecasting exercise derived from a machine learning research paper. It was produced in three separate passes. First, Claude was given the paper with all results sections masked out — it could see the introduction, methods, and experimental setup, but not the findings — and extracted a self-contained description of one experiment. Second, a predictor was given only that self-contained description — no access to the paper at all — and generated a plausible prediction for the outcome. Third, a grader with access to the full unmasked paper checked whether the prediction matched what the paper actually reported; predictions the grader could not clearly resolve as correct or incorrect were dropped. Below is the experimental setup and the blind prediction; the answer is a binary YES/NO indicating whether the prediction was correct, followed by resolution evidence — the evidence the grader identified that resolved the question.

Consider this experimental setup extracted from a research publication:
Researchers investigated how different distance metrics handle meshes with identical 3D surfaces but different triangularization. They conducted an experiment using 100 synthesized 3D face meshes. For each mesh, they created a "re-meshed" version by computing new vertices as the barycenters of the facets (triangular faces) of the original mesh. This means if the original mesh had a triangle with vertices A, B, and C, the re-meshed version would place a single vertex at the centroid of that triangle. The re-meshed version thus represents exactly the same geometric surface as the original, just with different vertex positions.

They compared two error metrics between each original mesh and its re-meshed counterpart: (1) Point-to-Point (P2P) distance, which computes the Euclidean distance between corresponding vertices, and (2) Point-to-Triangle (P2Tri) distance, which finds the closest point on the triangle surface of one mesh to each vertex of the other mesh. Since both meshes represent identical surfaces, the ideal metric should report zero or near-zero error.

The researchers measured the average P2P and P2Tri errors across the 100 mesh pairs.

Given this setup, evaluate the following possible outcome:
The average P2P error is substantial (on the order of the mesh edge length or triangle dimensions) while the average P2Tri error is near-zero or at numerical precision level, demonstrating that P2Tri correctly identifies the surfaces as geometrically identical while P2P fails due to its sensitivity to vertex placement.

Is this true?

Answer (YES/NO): YES